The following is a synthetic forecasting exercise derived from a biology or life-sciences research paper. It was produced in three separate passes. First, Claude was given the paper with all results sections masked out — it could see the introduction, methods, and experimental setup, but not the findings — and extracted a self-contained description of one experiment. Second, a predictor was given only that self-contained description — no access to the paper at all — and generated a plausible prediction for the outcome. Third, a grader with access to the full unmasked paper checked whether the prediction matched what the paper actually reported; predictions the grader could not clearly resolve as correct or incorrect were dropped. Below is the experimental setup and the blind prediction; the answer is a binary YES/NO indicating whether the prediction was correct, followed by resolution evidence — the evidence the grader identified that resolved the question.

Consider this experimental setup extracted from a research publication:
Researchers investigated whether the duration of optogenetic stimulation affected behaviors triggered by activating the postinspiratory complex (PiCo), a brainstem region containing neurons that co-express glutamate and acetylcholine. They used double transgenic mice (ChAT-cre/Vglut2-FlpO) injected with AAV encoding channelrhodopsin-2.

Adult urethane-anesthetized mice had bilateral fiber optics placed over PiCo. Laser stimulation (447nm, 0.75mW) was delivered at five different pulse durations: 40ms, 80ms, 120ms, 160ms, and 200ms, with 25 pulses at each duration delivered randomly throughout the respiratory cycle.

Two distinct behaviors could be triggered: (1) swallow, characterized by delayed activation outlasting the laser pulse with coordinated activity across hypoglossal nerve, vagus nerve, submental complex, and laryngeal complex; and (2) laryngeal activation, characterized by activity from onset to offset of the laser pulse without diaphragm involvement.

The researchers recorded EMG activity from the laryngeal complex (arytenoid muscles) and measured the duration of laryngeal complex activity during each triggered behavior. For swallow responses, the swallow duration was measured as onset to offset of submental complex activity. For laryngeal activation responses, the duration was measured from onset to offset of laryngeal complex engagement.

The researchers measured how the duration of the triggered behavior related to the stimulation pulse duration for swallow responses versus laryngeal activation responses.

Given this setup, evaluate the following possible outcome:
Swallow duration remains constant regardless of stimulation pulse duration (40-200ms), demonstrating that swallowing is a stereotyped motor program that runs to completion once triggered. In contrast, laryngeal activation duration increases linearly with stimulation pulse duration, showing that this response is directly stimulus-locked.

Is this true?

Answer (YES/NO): YES